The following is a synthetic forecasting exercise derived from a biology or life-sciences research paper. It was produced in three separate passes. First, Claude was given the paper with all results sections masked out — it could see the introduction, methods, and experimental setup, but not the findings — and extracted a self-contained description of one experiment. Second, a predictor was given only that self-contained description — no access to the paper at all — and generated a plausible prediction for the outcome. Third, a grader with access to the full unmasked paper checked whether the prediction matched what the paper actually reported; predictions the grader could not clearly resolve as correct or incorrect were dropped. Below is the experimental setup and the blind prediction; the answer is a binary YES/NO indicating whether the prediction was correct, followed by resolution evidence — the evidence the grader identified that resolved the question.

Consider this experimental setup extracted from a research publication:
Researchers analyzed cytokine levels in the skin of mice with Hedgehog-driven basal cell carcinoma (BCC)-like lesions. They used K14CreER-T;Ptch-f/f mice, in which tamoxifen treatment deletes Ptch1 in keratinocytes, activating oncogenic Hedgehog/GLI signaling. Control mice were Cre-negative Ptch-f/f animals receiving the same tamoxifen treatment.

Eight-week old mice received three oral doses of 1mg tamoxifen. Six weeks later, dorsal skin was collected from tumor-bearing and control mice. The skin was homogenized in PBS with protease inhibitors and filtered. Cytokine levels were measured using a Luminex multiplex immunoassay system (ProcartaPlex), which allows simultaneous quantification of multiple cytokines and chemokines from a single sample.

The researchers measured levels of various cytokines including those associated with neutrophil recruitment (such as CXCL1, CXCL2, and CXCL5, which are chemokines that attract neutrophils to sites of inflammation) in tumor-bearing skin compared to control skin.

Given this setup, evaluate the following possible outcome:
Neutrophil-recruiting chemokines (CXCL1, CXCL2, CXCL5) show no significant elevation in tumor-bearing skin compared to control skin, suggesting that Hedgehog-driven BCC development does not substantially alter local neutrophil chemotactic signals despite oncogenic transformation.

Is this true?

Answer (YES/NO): NO